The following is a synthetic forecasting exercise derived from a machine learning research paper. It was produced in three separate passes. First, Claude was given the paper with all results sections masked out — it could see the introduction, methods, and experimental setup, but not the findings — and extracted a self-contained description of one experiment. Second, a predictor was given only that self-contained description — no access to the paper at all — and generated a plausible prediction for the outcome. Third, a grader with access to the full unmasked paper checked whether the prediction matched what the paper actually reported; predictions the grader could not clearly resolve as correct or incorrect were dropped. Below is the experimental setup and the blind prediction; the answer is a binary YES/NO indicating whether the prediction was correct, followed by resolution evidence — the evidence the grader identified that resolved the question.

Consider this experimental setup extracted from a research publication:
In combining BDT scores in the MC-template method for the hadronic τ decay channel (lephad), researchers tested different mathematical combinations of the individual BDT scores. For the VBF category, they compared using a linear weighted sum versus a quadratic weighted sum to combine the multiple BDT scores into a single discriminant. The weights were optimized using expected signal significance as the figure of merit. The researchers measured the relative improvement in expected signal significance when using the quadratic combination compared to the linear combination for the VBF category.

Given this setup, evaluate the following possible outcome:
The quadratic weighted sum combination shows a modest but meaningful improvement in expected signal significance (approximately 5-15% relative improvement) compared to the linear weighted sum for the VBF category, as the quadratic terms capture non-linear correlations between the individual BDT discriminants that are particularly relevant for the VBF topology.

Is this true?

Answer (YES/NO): NO